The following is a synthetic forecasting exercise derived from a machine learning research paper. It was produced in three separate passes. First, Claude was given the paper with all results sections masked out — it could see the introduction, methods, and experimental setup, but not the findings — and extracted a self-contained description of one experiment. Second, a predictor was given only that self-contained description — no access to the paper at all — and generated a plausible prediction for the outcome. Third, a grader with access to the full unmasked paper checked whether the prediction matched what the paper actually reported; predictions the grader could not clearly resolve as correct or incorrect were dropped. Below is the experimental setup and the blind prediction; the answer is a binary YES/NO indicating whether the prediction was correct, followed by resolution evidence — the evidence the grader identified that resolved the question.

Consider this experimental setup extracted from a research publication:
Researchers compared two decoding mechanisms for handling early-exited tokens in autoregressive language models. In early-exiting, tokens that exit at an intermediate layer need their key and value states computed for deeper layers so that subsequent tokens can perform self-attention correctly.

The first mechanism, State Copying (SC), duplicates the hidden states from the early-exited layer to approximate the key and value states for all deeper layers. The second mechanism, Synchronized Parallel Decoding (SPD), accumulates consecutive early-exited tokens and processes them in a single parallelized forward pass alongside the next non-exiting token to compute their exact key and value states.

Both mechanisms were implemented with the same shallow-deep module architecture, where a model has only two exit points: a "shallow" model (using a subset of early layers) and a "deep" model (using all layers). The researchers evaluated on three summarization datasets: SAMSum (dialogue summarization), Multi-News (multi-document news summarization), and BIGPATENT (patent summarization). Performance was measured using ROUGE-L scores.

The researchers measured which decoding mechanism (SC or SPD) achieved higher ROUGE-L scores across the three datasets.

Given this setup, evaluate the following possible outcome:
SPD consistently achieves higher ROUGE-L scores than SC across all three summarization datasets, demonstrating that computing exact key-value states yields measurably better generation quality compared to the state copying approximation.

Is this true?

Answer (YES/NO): YES